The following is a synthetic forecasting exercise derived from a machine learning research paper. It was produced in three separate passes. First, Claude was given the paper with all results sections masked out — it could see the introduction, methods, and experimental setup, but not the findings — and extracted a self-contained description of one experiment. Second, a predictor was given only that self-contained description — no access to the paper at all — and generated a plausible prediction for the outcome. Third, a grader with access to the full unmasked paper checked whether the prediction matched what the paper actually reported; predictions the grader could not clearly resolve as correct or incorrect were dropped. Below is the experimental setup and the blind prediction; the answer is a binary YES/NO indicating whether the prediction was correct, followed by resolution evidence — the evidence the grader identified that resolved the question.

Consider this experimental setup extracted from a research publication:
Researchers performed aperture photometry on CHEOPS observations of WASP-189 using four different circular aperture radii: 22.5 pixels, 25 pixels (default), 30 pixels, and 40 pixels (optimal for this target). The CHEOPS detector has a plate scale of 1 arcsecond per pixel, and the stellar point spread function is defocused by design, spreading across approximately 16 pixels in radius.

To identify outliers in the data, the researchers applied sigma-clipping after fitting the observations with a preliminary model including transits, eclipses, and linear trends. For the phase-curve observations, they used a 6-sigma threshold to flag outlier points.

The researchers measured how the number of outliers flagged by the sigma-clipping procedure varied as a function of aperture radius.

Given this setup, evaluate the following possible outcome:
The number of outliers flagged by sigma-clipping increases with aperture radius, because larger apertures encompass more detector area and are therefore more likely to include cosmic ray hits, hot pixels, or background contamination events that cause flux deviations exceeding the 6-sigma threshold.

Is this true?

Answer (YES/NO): YES